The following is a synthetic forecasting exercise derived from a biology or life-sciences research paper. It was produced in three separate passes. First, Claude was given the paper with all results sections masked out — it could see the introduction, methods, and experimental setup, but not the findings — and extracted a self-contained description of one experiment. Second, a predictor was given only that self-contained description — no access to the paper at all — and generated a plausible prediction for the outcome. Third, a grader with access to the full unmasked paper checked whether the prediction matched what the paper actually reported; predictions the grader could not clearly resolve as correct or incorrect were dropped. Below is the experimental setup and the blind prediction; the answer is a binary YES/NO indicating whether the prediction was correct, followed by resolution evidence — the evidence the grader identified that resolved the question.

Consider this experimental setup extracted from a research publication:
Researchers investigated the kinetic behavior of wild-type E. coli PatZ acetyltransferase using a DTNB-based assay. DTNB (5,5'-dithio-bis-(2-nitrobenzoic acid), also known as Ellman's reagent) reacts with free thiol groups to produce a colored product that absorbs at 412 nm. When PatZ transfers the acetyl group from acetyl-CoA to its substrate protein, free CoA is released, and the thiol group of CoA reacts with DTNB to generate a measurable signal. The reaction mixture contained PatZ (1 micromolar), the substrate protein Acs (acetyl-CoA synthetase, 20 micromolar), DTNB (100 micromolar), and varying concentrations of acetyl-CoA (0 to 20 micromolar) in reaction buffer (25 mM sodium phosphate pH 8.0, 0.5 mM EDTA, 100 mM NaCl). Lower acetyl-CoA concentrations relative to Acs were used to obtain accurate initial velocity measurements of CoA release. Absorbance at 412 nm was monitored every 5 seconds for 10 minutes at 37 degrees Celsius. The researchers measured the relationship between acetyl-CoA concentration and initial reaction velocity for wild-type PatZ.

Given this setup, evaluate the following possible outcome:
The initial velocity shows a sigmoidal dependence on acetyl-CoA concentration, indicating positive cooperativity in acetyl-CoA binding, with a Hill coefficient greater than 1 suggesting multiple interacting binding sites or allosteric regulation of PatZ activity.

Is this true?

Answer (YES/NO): YES